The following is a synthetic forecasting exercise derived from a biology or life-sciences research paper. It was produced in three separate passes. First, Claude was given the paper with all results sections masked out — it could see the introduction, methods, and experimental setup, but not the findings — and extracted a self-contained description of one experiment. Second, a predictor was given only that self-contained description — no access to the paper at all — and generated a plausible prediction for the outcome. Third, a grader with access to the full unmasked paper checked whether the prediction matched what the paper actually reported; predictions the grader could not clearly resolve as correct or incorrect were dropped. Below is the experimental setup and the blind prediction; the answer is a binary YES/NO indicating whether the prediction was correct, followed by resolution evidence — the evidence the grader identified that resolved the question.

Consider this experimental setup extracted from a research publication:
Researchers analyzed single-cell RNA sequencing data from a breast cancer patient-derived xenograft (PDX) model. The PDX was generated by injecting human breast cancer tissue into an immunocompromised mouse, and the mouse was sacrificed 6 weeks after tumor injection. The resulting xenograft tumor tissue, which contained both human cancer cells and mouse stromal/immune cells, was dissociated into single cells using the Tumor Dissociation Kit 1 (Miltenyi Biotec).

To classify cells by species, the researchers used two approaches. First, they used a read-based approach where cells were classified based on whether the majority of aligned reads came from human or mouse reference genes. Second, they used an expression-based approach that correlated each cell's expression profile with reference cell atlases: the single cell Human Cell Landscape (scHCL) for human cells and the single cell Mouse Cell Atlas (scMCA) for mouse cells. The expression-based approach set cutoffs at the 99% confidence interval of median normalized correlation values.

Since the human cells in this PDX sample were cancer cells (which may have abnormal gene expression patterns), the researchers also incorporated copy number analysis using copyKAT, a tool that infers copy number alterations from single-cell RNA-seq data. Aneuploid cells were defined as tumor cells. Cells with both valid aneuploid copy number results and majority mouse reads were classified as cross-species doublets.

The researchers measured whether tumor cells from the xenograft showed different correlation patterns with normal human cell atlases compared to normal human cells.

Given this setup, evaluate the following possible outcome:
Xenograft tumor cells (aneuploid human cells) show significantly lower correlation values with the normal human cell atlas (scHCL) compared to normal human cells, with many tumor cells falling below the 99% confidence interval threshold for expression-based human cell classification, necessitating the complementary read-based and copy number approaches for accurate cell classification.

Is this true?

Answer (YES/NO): YES